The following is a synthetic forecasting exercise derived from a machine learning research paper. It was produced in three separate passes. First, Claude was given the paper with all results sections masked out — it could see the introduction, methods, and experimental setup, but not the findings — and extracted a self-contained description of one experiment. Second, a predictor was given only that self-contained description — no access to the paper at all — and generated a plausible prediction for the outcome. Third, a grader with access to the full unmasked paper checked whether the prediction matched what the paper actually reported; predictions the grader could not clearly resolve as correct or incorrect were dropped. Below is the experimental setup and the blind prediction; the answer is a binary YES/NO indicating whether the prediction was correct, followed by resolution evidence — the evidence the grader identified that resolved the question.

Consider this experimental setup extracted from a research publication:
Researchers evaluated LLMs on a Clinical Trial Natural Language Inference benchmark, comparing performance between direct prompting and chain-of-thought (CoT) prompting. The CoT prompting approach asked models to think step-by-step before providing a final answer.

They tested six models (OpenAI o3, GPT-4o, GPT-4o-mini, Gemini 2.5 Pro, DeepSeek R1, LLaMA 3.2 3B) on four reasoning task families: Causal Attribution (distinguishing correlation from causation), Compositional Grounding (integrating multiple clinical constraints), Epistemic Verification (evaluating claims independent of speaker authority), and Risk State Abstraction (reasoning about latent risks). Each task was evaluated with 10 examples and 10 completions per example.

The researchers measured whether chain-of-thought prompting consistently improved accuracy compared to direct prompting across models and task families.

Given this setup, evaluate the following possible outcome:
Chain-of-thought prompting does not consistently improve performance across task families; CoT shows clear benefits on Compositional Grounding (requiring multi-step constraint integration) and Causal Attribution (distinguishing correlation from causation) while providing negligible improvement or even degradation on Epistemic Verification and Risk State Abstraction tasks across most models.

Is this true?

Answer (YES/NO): NO